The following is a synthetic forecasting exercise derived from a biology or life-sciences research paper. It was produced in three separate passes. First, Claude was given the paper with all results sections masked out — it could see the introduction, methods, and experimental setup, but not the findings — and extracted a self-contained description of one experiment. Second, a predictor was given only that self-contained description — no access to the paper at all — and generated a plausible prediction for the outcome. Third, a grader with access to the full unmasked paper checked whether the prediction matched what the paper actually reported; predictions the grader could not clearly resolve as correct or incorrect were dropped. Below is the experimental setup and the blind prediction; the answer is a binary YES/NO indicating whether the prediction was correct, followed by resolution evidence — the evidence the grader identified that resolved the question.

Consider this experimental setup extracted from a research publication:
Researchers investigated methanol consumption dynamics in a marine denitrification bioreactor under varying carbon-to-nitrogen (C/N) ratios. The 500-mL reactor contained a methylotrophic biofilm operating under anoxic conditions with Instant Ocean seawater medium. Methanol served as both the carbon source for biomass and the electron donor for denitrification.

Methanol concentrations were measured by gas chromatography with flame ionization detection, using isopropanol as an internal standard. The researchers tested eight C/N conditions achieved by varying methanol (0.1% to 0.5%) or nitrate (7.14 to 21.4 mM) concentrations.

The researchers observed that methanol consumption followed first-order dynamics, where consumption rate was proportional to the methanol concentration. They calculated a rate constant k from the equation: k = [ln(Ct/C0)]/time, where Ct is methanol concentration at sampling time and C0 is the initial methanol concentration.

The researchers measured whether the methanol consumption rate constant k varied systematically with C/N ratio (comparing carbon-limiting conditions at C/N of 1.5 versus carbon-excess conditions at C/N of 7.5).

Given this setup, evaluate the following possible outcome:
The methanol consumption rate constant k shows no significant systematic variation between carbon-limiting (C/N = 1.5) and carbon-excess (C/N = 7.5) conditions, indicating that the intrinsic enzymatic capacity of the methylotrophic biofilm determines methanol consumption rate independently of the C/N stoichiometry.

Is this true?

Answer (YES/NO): NO